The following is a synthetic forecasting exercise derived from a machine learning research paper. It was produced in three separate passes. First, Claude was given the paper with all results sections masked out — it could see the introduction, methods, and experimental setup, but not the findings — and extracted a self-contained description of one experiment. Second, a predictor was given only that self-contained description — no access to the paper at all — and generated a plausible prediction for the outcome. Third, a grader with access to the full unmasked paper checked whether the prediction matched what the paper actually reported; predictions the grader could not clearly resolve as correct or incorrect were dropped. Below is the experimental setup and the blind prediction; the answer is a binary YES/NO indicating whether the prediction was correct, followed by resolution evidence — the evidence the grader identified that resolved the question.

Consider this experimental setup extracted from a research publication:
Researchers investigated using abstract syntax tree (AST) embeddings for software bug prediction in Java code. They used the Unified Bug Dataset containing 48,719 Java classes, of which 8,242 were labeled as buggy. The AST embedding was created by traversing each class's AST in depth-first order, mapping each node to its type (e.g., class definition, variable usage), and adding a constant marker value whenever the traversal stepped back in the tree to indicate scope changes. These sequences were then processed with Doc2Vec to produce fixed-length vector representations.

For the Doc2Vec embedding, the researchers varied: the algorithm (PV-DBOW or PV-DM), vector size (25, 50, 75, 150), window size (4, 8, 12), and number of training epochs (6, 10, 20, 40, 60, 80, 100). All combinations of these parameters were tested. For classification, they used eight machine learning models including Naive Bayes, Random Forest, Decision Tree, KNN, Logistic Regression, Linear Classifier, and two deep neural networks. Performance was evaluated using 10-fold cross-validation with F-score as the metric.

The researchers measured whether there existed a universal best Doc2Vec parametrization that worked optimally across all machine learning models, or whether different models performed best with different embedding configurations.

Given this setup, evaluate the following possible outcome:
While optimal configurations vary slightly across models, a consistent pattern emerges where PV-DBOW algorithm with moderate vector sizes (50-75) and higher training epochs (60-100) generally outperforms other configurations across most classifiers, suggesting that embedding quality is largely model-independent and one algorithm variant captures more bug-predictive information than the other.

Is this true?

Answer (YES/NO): NO